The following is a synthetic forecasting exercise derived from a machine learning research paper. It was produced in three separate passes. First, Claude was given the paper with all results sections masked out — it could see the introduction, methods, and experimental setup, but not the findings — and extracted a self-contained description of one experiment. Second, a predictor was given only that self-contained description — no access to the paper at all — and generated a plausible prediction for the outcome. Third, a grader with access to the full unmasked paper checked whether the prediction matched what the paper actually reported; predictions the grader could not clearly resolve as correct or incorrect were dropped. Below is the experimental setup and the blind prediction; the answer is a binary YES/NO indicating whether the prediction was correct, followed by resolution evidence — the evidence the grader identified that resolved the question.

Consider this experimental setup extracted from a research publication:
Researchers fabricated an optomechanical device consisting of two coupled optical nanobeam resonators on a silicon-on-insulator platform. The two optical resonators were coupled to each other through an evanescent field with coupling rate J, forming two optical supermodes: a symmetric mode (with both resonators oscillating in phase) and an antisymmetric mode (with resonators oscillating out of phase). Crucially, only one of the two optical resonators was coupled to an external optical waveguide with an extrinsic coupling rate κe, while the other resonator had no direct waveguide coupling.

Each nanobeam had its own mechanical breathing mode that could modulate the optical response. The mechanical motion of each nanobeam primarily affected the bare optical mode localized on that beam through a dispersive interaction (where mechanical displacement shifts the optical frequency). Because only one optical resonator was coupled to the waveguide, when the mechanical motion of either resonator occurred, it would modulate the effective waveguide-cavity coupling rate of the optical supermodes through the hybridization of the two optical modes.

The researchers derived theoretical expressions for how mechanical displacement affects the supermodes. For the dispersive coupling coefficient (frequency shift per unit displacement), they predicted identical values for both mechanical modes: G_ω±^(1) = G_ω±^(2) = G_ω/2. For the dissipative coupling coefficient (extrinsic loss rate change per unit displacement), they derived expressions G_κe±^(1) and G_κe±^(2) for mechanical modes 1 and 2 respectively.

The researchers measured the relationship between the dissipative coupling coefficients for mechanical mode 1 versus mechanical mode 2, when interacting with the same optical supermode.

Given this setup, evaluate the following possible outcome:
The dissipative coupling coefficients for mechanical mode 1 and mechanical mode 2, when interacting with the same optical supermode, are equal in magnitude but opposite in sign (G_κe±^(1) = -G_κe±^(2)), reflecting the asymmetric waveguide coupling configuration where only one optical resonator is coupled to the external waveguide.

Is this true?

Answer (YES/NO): YES